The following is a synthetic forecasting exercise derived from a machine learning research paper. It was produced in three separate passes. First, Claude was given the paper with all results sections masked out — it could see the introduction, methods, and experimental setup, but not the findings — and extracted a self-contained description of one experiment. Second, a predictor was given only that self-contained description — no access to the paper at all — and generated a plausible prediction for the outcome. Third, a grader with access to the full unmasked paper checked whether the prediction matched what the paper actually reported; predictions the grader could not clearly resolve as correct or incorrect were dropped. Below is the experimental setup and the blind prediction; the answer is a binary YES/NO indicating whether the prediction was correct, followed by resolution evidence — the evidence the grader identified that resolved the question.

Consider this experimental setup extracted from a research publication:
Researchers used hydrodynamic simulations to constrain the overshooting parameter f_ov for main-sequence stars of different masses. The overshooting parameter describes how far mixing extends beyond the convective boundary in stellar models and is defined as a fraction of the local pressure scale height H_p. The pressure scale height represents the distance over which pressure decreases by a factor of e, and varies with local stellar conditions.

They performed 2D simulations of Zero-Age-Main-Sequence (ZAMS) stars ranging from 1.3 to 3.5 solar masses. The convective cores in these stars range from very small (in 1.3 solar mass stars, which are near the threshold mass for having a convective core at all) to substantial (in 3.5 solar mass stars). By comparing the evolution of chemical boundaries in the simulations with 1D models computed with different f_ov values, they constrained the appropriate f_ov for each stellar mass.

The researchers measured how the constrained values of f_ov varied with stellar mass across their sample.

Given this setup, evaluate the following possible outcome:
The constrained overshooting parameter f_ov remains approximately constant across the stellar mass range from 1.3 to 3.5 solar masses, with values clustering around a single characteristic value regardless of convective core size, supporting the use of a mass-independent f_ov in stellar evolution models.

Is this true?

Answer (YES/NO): NO